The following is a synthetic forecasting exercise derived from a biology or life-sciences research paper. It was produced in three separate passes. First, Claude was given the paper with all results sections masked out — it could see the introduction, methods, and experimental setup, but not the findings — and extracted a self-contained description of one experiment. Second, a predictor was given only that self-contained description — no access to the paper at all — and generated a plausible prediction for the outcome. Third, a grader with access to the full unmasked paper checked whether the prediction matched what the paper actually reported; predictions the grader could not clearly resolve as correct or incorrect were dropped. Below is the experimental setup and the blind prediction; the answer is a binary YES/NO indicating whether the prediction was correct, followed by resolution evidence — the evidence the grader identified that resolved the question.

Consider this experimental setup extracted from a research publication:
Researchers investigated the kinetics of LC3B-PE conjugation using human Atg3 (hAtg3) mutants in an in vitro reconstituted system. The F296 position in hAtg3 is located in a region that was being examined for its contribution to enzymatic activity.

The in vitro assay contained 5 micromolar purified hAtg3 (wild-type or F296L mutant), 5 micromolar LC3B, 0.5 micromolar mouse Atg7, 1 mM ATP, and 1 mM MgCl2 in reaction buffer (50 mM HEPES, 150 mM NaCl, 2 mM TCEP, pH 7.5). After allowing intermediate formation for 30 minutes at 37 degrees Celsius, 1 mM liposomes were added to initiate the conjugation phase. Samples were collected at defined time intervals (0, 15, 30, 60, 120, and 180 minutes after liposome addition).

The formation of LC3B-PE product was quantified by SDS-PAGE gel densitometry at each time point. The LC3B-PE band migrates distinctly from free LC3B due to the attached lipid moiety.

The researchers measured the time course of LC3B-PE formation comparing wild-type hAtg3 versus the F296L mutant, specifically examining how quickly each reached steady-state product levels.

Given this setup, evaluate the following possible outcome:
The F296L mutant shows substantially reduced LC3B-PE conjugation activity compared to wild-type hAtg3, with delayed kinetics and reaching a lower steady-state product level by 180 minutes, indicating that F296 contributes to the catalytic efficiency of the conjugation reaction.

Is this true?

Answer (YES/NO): NO